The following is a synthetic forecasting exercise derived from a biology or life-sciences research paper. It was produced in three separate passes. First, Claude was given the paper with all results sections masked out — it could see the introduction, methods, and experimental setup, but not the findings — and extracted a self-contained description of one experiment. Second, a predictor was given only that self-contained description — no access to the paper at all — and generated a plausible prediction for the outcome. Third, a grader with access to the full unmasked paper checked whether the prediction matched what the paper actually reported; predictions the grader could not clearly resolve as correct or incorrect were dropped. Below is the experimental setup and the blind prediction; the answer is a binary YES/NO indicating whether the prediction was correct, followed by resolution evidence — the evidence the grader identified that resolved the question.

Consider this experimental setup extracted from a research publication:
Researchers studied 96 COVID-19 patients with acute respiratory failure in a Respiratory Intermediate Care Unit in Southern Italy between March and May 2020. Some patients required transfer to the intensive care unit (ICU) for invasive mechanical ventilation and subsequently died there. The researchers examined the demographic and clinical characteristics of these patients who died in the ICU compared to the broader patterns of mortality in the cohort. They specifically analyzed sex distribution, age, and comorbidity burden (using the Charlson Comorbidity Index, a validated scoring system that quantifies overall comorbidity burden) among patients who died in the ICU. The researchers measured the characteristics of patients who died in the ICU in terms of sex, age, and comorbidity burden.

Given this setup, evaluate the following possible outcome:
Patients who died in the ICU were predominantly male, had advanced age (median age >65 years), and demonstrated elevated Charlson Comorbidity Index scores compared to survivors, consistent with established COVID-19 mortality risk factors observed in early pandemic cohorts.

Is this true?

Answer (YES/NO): YES